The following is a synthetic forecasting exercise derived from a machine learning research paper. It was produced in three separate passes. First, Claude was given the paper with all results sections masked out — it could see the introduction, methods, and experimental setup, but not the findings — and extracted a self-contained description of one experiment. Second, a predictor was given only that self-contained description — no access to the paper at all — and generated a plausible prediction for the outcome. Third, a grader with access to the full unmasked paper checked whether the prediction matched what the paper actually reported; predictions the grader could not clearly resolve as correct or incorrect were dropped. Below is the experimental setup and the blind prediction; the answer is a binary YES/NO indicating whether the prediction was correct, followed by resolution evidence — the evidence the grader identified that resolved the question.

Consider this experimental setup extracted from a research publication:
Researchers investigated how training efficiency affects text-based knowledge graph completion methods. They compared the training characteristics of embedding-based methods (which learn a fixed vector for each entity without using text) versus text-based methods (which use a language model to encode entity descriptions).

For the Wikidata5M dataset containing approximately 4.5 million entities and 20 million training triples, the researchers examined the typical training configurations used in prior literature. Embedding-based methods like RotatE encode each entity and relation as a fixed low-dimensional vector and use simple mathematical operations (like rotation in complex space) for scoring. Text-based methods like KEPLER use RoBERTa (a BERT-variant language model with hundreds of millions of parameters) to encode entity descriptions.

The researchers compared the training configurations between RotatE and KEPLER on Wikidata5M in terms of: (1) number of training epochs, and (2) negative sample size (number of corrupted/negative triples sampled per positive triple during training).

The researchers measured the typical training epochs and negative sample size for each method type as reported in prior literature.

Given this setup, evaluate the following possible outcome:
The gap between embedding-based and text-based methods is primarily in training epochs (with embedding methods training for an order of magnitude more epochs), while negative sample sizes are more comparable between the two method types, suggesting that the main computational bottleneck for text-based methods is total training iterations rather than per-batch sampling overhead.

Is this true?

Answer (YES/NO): NO